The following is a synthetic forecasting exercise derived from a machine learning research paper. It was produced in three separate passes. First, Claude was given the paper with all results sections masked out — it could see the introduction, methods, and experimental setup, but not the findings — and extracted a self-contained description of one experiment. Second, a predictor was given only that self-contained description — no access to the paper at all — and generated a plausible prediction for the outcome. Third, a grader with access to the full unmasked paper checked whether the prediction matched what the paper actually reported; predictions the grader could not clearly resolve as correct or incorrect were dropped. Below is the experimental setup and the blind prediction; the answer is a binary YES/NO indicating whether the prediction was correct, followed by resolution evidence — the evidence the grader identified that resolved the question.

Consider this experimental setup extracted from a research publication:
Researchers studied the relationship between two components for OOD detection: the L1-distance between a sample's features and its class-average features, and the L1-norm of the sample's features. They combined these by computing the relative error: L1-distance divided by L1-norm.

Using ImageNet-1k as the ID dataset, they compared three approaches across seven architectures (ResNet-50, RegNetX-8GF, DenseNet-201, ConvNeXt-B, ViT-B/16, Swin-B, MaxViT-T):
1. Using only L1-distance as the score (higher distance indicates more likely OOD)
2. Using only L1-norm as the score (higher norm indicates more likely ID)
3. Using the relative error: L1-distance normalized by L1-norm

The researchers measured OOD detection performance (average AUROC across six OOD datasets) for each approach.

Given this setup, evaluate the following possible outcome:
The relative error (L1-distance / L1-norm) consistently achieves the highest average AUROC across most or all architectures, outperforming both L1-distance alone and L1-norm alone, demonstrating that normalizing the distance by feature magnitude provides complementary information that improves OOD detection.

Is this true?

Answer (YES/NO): YES